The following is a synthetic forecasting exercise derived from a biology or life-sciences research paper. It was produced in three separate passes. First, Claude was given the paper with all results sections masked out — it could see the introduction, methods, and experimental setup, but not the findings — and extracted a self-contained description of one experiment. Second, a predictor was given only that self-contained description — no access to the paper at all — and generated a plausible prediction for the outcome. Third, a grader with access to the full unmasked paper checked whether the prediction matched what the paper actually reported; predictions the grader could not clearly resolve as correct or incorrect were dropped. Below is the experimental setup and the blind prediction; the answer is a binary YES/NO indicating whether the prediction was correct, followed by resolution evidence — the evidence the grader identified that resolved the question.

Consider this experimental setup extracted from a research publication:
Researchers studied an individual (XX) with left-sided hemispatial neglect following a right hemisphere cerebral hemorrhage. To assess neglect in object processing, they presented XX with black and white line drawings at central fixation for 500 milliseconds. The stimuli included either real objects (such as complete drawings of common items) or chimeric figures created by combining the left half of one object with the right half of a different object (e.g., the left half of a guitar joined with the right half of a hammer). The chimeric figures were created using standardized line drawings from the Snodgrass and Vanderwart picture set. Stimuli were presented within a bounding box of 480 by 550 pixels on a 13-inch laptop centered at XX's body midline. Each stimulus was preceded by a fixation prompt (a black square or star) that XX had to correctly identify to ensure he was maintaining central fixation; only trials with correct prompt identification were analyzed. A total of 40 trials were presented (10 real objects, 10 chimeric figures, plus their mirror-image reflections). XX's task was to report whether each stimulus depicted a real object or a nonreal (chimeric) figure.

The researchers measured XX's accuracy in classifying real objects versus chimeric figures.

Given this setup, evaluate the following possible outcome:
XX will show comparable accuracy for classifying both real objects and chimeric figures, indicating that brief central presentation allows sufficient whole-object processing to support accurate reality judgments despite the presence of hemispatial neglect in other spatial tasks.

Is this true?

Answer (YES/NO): NO